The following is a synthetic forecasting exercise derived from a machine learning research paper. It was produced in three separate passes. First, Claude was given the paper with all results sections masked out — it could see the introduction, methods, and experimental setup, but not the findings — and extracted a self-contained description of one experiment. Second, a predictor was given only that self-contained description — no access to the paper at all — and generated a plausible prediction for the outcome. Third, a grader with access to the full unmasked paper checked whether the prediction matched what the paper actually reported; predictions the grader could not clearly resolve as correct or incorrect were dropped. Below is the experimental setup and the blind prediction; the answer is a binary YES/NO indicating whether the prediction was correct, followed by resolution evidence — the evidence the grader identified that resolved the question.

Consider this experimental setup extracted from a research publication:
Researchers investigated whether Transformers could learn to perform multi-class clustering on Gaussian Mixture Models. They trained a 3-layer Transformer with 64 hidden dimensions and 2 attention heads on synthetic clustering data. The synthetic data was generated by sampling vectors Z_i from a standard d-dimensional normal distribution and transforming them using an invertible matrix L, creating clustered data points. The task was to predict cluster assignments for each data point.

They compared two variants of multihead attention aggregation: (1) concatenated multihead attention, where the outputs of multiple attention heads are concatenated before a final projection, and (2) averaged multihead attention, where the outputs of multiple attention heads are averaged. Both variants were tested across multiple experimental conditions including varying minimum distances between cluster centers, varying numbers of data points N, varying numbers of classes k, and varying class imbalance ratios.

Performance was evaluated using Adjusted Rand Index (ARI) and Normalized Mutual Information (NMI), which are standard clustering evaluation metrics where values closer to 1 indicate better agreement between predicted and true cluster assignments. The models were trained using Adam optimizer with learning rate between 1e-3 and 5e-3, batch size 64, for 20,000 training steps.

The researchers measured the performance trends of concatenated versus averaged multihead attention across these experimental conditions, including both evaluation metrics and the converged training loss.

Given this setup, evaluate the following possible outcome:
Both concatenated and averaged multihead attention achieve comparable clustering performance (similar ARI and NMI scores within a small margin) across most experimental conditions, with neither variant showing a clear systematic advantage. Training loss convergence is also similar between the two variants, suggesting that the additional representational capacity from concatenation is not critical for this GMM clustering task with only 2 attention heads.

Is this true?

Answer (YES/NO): YES